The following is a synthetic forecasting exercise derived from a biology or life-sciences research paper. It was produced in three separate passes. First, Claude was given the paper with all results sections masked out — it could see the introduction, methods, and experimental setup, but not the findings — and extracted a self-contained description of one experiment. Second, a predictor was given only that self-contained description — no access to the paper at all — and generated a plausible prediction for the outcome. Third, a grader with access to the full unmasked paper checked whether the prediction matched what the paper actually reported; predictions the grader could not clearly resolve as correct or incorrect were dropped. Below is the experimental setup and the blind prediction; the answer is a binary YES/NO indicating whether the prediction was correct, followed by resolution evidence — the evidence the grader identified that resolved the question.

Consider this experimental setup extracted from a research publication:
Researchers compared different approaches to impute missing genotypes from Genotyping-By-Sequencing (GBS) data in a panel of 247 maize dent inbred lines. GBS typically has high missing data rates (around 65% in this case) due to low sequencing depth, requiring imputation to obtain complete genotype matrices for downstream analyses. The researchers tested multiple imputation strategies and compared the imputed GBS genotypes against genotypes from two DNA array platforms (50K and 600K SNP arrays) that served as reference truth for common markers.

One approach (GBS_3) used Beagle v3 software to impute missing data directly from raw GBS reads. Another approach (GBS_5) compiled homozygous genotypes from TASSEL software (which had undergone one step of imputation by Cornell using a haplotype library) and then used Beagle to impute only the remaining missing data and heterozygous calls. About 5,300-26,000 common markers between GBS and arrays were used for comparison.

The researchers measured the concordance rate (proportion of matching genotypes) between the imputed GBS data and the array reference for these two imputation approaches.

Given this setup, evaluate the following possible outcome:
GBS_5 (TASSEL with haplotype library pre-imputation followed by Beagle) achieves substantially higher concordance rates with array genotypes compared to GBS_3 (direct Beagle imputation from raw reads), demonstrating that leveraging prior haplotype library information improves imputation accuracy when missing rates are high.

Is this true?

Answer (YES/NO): NO